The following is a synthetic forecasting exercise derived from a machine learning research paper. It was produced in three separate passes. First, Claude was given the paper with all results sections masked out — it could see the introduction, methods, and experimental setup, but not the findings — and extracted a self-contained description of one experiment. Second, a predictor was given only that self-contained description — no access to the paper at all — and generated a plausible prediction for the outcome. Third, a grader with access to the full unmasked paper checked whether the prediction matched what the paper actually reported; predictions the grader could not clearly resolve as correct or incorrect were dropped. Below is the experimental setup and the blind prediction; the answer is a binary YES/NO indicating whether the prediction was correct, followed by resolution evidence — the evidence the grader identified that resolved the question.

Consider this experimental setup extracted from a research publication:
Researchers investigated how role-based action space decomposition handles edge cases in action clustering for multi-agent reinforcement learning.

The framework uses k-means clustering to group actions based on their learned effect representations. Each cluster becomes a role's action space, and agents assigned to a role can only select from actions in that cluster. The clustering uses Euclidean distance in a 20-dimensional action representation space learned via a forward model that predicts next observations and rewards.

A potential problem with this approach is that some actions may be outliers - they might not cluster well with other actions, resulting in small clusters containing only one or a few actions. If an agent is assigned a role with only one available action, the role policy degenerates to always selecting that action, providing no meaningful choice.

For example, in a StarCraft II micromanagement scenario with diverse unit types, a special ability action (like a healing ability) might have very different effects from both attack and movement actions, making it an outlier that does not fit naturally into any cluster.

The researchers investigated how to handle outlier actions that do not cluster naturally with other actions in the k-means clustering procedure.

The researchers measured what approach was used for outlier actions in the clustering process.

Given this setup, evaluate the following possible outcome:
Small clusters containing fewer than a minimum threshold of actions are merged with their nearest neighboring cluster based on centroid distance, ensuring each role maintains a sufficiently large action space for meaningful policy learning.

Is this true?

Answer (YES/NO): NO